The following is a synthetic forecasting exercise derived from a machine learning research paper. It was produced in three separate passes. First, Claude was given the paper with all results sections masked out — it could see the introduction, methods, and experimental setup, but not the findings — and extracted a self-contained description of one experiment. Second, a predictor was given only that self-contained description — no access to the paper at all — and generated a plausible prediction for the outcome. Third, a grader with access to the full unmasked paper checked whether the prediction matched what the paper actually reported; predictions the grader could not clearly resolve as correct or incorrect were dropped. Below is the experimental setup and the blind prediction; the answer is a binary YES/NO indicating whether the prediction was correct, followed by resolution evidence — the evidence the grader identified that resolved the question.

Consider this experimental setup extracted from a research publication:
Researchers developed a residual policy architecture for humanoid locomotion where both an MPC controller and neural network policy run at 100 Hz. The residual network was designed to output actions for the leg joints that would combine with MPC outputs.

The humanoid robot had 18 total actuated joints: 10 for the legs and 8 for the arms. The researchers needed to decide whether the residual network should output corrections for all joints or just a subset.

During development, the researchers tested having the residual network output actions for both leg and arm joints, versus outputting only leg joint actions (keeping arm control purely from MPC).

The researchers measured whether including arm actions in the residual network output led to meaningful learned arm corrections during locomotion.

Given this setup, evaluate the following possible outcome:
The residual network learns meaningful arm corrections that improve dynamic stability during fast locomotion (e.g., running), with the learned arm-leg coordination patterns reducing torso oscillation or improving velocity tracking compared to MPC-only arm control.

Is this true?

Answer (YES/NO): NO